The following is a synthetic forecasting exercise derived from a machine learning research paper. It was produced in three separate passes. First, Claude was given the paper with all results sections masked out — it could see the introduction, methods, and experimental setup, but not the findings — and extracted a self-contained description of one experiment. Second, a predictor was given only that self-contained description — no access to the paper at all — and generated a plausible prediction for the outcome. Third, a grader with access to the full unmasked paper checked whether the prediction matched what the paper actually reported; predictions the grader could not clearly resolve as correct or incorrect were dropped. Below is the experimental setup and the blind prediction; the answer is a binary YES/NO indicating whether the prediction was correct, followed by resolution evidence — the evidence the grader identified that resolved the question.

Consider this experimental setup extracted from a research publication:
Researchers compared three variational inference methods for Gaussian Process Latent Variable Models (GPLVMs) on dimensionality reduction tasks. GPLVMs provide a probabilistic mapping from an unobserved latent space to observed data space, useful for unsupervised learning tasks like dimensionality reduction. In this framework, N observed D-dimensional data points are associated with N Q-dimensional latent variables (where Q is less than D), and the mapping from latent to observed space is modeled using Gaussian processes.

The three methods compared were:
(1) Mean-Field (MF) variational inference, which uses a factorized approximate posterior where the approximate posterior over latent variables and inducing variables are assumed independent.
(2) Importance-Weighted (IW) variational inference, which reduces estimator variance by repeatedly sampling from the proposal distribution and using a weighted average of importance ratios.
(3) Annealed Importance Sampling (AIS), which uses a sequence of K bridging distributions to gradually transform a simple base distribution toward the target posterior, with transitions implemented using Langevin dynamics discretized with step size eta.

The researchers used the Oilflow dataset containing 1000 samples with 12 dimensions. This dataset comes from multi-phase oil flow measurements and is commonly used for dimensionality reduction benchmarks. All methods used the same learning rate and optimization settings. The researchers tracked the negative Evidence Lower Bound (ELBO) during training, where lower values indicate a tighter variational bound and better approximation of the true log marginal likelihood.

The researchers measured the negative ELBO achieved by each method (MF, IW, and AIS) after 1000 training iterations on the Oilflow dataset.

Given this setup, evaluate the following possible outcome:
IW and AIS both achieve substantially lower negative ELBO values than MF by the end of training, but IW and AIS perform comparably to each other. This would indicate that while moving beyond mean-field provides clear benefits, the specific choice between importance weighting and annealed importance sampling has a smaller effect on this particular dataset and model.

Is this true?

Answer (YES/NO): NO